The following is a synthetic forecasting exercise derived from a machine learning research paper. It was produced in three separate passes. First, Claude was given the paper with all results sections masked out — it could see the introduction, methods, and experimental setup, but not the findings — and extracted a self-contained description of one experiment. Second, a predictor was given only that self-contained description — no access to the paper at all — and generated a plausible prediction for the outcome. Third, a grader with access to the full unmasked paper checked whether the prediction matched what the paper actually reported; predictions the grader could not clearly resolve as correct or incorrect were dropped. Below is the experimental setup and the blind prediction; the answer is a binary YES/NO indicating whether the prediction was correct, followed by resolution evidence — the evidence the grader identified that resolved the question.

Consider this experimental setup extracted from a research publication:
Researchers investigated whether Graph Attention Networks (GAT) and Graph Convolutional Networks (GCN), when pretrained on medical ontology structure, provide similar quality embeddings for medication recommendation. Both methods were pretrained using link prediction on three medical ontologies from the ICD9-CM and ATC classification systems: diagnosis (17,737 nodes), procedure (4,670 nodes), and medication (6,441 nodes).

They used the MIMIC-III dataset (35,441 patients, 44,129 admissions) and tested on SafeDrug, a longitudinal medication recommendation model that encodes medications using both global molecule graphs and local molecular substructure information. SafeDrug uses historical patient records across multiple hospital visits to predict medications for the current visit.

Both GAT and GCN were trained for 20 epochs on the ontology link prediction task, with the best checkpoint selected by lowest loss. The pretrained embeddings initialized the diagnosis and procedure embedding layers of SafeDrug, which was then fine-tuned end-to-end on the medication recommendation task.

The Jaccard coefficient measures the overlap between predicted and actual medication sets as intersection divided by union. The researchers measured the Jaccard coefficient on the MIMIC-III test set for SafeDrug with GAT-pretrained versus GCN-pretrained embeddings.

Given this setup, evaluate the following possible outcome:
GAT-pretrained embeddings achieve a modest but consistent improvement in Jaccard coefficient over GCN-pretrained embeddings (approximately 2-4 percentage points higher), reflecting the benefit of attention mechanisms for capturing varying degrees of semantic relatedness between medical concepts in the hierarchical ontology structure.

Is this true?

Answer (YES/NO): NO